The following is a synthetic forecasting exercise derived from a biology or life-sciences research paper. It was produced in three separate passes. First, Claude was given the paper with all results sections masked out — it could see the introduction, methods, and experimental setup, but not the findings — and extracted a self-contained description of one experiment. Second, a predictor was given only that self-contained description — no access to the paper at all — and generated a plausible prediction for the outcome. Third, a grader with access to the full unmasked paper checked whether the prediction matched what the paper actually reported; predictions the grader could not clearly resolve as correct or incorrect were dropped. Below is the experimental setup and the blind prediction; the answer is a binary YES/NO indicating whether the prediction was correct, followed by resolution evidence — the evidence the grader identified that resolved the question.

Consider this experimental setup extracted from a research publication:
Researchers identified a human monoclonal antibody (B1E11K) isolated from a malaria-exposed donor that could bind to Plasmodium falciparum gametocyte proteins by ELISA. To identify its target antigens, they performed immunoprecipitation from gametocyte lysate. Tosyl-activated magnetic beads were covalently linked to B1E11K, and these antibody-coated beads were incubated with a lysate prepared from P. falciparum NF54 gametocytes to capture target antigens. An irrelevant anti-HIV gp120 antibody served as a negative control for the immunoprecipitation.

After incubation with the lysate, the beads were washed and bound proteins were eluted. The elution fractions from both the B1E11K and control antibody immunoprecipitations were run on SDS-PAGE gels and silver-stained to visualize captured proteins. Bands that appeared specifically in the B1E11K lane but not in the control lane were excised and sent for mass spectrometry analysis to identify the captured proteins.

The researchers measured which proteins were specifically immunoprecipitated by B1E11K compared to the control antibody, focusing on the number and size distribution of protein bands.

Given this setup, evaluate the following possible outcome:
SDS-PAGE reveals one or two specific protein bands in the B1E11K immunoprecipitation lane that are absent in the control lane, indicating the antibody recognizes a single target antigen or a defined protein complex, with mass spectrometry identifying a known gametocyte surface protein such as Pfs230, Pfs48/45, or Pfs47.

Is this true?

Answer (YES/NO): NO